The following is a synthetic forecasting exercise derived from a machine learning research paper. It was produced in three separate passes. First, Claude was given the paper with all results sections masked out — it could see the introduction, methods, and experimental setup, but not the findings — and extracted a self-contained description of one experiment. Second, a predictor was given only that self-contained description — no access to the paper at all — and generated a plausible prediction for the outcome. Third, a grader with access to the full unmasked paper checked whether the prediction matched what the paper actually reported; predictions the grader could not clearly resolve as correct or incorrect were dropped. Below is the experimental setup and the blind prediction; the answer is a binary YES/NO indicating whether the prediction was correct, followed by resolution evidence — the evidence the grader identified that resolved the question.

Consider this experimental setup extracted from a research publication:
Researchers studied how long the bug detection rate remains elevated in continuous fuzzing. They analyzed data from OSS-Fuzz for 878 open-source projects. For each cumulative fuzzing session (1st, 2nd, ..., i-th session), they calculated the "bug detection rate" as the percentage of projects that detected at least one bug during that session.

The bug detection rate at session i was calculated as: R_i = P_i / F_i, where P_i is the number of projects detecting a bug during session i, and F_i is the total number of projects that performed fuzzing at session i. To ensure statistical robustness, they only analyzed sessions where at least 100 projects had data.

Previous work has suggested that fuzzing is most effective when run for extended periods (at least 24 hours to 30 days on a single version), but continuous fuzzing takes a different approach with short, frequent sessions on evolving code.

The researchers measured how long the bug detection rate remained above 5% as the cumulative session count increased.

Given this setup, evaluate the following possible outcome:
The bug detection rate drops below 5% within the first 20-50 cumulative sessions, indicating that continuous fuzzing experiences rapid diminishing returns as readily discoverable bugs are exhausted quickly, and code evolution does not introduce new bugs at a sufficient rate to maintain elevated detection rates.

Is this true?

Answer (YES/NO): YES